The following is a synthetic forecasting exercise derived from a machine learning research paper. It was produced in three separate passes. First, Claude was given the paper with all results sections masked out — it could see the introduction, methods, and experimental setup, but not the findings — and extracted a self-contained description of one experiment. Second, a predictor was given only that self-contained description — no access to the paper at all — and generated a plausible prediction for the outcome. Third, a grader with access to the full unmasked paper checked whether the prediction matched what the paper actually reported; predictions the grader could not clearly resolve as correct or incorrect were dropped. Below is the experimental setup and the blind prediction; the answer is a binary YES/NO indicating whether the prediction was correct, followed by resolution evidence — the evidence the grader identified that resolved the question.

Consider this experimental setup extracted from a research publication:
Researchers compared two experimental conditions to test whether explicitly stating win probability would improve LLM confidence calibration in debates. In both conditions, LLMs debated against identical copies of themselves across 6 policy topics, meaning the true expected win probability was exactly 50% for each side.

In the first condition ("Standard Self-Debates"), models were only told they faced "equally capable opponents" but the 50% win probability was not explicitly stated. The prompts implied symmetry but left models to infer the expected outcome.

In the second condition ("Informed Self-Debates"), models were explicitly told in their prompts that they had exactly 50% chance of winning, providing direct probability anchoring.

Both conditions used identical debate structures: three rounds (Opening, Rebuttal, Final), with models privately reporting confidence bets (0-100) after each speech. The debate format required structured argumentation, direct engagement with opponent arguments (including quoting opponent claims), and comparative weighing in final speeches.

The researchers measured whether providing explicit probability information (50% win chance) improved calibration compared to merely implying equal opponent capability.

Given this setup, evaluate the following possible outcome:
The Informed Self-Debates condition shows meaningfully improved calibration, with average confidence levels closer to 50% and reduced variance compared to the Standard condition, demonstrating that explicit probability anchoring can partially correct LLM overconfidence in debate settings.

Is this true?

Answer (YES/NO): YES